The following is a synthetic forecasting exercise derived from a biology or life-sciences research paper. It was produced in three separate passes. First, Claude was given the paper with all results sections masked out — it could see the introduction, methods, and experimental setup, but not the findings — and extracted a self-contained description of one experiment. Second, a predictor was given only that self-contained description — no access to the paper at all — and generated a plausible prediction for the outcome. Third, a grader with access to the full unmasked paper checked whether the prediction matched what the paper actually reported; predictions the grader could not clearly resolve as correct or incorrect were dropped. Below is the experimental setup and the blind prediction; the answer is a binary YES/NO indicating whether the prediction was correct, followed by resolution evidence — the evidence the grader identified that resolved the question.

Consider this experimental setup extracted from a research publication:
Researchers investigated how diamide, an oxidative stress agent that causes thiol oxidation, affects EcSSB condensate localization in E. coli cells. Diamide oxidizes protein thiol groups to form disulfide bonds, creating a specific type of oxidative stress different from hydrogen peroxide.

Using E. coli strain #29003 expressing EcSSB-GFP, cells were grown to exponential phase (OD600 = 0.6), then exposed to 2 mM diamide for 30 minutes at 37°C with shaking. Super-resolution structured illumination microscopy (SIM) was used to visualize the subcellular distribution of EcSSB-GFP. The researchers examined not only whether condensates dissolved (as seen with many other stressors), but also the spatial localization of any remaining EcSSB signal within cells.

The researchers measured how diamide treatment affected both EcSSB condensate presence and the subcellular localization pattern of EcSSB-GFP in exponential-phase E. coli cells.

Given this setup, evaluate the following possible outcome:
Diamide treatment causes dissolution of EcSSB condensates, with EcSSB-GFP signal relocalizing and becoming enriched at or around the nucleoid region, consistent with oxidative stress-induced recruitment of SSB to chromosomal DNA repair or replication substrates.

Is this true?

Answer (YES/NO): NO